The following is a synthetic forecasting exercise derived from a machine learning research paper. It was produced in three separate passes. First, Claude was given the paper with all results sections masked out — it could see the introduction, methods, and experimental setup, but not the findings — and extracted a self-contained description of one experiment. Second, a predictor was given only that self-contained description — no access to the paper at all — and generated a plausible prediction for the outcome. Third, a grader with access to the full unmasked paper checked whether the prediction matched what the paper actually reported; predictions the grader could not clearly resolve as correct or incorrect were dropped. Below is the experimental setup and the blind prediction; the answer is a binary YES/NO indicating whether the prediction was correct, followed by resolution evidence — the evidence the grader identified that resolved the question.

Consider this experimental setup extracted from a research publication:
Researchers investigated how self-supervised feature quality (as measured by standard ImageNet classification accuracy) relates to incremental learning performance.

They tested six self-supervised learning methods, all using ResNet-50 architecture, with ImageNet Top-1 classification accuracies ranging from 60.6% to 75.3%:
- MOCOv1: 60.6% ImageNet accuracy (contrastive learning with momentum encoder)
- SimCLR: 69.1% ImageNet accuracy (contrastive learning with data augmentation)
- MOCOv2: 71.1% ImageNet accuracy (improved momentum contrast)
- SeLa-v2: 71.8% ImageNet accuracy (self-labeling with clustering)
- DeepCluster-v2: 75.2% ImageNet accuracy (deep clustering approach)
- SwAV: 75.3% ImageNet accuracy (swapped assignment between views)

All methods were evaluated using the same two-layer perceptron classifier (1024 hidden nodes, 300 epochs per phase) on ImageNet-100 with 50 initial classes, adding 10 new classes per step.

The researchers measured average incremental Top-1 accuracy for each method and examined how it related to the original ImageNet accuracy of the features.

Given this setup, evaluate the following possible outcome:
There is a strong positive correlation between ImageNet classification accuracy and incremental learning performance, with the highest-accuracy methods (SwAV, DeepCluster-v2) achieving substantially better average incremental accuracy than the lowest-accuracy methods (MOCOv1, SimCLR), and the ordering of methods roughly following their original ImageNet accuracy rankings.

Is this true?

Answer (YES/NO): YES